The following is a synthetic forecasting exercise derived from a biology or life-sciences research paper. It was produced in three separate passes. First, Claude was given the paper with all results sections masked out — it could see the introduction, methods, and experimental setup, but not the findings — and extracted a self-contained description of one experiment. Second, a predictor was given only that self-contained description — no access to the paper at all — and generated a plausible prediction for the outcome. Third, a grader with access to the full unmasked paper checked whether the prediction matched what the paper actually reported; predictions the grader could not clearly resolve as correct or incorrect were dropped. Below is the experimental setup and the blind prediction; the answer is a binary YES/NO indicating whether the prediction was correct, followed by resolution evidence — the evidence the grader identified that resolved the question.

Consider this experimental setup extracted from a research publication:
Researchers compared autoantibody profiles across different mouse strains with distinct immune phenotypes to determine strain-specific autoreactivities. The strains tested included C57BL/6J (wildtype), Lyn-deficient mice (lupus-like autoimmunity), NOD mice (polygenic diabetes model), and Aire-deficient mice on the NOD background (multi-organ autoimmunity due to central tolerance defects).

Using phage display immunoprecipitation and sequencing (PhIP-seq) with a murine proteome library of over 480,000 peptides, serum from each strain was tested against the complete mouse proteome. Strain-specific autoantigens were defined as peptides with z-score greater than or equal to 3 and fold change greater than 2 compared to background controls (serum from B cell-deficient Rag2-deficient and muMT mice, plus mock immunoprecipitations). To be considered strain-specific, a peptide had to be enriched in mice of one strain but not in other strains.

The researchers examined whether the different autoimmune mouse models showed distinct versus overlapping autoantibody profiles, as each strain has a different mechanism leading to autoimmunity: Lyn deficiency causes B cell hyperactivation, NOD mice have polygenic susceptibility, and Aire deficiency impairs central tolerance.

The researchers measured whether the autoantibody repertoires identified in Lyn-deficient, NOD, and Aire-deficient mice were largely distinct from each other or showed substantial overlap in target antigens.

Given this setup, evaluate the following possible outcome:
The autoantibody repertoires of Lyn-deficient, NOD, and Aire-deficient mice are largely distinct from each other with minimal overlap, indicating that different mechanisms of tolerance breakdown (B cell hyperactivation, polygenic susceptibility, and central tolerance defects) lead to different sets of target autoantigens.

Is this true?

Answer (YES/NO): YES